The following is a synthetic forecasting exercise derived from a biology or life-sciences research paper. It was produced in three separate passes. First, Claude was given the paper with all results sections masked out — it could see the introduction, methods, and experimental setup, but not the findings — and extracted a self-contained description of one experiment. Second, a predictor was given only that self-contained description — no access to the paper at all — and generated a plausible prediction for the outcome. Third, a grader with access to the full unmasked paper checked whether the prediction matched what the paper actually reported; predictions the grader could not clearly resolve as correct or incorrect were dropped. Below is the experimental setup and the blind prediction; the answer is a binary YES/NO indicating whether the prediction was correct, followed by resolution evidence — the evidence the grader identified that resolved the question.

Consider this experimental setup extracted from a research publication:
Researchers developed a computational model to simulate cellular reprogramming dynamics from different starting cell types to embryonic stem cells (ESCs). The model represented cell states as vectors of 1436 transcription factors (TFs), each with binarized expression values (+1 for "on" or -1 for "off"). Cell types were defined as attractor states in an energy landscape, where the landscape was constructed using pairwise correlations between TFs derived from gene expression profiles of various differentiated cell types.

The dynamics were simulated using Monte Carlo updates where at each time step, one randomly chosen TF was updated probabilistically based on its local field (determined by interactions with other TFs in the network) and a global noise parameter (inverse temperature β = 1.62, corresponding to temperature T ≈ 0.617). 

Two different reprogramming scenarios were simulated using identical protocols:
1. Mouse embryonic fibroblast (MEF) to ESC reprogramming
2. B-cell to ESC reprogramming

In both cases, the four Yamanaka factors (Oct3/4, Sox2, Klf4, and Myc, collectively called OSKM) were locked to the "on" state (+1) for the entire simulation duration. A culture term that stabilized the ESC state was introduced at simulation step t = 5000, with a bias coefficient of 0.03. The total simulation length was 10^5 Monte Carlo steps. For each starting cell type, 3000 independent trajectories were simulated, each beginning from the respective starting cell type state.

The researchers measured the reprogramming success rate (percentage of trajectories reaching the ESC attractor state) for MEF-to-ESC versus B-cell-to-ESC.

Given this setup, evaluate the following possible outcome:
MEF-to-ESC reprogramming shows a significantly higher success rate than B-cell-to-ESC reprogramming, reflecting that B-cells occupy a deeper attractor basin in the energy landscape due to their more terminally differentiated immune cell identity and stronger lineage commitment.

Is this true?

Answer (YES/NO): NO